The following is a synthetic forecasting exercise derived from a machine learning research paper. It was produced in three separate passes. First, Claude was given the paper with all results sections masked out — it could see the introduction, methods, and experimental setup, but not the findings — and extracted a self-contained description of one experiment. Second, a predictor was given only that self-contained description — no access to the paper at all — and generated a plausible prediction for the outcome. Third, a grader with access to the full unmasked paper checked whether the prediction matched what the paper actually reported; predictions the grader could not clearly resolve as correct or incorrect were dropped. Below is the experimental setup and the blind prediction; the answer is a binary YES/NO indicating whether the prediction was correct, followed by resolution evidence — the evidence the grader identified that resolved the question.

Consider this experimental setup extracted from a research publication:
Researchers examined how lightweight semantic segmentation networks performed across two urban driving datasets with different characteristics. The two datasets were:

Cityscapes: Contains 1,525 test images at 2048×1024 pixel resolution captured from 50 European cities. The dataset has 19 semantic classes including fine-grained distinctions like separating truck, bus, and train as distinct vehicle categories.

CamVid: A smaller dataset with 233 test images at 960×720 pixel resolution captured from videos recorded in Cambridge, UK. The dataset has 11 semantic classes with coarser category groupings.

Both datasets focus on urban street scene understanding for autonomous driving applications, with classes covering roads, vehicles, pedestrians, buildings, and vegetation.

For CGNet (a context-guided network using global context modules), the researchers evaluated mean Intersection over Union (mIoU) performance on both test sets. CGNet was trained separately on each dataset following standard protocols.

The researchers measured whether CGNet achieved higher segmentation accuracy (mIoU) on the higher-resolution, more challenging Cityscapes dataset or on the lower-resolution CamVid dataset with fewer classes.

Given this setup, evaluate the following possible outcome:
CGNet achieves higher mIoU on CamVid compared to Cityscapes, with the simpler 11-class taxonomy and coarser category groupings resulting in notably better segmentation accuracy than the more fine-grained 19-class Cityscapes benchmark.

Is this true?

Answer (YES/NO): NO